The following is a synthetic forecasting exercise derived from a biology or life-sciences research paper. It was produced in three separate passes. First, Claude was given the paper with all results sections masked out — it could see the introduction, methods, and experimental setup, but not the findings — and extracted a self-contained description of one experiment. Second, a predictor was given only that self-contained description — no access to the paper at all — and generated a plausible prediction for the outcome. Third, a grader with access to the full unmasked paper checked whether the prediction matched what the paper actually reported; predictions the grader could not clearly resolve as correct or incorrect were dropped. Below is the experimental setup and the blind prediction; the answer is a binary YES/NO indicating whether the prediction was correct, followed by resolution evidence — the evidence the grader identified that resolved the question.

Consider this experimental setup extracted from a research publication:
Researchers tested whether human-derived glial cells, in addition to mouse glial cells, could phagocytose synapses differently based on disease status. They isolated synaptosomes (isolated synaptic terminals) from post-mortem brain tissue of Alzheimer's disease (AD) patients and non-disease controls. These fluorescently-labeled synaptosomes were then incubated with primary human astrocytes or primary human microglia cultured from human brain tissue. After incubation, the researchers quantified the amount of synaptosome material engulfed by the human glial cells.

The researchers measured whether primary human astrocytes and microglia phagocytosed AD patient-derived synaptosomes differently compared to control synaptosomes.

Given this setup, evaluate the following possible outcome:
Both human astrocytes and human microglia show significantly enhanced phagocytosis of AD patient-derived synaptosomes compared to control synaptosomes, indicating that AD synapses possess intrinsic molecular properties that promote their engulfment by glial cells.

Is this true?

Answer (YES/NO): YES